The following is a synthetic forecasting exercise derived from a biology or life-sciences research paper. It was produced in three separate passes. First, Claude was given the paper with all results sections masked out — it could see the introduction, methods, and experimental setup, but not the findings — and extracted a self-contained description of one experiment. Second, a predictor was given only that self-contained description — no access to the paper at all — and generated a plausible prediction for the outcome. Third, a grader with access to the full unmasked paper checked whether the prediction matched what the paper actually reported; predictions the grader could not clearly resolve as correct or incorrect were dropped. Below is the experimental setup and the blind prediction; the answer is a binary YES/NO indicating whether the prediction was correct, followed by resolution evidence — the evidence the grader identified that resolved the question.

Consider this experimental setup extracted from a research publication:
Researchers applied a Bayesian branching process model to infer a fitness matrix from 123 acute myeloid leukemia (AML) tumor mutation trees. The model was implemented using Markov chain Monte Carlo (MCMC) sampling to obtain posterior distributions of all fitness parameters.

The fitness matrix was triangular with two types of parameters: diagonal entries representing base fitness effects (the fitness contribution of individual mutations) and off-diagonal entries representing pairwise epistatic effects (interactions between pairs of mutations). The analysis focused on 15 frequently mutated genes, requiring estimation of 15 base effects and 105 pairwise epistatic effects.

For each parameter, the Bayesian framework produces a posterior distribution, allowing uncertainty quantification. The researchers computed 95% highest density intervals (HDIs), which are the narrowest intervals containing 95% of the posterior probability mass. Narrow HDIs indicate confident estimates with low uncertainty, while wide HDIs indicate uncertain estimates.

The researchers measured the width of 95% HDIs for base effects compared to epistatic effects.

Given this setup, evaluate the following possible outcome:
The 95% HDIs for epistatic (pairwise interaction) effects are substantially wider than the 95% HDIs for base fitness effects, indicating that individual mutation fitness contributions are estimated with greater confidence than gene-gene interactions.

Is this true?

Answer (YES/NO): YES